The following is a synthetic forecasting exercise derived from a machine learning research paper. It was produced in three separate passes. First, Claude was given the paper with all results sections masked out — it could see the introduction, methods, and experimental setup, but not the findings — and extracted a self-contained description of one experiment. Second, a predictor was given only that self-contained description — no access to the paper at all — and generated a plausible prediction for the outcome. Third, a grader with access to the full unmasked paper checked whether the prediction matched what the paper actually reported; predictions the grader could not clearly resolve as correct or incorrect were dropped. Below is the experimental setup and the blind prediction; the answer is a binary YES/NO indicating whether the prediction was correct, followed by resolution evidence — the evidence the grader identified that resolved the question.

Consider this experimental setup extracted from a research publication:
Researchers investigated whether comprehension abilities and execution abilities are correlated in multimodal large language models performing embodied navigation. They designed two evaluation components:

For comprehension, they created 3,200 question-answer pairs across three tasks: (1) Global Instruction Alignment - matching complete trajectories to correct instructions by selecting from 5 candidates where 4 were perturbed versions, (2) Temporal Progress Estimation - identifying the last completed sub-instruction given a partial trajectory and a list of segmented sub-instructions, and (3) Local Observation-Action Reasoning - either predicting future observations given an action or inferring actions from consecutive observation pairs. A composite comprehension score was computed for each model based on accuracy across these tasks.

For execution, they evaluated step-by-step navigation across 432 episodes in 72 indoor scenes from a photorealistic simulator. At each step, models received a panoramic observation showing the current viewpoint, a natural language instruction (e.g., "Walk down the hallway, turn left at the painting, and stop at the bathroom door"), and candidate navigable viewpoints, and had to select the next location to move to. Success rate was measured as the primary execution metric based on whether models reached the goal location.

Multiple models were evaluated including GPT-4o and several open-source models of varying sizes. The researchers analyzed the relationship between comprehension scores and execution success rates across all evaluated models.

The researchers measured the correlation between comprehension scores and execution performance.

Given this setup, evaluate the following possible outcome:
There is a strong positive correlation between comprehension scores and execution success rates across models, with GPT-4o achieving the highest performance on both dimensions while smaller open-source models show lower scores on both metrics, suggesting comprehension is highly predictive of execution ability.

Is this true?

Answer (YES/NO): YES